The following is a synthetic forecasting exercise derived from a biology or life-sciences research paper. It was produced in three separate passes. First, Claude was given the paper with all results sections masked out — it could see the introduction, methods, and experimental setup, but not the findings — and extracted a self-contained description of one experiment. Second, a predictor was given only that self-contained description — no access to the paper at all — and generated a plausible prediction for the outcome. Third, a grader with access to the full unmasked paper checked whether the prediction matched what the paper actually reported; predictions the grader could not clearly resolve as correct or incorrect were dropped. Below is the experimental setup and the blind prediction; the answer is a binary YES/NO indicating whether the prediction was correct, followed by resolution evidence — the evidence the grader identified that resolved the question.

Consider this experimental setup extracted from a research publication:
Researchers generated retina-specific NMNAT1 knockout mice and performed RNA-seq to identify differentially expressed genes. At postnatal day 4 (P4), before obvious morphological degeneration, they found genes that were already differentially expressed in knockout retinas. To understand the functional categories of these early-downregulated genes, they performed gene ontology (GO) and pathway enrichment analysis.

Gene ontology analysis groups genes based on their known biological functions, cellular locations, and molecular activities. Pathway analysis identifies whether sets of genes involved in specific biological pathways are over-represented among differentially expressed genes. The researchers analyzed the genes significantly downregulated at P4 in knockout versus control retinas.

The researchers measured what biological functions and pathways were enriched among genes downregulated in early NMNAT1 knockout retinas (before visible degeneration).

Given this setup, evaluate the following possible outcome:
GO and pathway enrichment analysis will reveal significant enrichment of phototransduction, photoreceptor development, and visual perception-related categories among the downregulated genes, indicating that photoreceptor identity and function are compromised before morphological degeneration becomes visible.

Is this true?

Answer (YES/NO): YES